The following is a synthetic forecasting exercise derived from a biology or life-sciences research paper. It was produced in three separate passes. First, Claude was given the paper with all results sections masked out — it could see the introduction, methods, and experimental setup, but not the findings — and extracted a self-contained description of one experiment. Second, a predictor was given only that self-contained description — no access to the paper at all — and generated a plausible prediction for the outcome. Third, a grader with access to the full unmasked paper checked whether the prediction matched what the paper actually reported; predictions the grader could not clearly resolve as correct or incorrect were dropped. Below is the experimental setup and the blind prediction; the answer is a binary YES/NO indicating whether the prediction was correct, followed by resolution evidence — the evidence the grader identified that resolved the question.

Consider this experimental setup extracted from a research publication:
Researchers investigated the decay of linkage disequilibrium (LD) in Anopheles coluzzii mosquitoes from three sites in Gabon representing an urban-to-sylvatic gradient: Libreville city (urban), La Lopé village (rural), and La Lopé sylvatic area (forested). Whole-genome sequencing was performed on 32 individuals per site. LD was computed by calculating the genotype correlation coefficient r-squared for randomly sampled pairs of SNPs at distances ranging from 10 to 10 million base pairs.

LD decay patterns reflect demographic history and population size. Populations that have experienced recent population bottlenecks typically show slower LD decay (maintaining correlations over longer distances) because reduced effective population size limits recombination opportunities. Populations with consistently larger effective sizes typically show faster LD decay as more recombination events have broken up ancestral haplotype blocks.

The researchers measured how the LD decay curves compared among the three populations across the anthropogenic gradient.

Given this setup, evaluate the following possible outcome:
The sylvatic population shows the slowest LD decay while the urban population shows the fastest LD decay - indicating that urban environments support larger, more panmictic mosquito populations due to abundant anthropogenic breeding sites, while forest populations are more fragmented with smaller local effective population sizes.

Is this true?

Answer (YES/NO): NO